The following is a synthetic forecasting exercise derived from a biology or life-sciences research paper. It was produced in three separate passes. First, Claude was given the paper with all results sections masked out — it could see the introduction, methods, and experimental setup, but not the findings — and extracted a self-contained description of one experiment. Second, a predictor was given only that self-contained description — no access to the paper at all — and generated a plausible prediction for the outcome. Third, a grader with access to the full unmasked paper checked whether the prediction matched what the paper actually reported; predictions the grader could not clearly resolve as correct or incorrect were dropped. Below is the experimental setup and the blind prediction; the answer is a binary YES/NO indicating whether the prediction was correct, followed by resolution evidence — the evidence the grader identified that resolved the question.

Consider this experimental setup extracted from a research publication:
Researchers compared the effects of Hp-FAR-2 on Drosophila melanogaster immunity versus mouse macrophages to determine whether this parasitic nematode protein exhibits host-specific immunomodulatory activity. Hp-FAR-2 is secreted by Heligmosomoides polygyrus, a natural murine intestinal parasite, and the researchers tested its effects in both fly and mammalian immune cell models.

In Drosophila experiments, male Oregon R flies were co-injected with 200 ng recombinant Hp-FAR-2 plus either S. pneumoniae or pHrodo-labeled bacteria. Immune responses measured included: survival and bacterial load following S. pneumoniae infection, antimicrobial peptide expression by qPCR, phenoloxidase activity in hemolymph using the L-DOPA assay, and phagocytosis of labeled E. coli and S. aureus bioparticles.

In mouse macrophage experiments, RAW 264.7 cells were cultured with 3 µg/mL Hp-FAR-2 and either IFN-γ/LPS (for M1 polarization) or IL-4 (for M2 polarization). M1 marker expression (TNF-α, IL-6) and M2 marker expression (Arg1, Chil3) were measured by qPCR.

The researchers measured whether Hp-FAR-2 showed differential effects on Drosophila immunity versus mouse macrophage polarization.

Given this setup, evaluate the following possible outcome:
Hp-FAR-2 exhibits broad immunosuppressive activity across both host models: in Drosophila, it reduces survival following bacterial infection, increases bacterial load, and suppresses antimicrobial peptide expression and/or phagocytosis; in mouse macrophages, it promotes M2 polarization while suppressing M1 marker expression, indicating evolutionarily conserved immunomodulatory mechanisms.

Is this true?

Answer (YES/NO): NO